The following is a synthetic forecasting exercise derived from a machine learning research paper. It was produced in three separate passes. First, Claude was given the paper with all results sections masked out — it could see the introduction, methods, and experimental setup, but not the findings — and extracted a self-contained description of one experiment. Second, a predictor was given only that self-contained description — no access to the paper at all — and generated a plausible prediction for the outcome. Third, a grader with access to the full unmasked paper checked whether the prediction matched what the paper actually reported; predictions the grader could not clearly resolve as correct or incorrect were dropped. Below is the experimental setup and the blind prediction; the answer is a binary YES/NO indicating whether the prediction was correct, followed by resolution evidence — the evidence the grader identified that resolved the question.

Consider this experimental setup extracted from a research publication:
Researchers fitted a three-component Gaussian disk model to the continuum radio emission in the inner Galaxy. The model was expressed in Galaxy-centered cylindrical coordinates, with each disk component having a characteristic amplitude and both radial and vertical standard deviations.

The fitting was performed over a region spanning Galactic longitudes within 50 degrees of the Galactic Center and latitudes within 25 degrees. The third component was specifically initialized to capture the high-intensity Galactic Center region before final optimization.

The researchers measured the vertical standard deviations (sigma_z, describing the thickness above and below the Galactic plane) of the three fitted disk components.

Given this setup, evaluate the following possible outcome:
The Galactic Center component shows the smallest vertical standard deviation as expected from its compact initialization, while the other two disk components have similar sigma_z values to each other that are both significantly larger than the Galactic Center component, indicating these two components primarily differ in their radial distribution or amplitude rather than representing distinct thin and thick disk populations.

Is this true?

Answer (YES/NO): NO